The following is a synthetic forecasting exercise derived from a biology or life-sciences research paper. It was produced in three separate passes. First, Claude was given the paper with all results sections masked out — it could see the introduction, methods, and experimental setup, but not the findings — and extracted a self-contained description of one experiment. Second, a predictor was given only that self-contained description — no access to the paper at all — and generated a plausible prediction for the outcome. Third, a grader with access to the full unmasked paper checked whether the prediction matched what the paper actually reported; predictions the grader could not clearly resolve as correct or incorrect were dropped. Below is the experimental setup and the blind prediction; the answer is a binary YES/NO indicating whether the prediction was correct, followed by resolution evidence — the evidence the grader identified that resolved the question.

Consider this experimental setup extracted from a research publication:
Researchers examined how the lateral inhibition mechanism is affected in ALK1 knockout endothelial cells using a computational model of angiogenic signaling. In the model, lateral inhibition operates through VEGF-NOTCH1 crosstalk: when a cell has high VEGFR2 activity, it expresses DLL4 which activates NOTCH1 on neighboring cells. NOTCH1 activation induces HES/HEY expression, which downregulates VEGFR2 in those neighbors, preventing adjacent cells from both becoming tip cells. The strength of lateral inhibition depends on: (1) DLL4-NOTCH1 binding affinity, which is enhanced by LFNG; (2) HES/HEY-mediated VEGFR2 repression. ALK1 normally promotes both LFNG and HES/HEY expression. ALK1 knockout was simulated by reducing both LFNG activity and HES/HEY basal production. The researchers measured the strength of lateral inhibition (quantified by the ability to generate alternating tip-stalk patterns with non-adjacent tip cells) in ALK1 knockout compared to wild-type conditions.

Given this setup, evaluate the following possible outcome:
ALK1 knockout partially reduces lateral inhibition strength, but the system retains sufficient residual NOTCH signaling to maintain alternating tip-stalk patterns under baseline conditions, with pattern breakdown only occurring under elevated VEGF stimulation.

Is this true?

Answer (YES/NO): NO